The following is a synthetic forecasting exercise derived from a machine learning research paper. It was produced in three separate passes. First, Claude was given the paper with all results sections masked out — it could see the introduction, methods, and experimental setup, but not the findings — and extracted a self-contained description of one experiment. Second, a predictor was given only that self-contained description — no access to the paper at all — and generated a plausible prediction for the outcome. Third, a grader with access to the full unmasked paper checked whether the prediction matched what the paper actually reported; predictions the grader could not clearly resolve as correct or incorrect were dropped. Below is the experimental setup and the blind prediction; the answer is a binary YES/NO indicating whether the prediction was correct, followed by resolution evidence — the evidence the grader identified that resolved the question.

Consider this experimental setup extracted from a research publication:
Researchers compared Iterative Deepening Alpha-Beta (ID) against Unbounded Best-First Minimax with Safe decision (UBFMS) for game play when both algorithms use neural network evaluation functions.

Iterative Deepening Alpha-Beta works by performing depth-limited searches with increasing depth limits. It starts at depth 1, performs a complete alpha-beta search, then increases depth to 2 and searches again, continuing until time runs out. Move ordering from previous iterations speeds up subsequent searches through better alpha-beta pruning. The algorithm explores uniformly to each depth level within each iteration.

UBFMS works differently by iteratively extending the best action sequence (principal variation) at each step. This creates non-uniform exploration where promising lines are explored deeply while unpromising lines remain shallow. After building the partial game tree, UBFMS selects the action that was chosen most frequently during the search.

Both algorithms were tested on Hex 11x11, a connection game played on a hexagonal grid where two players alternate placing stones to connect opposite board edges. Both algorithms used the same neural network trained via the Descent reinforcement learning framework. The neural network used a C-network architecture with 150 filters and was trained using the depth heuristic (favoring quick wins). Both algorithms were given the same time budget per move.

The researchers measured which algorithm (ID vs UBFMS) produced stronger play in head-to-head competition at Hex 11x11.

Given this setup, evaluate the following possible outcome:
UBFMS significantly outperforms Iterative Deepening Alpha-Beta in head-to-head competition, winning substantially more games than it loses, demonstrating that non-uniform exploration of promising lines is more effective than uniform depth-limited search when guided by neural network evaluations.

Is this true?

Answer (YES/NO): YES